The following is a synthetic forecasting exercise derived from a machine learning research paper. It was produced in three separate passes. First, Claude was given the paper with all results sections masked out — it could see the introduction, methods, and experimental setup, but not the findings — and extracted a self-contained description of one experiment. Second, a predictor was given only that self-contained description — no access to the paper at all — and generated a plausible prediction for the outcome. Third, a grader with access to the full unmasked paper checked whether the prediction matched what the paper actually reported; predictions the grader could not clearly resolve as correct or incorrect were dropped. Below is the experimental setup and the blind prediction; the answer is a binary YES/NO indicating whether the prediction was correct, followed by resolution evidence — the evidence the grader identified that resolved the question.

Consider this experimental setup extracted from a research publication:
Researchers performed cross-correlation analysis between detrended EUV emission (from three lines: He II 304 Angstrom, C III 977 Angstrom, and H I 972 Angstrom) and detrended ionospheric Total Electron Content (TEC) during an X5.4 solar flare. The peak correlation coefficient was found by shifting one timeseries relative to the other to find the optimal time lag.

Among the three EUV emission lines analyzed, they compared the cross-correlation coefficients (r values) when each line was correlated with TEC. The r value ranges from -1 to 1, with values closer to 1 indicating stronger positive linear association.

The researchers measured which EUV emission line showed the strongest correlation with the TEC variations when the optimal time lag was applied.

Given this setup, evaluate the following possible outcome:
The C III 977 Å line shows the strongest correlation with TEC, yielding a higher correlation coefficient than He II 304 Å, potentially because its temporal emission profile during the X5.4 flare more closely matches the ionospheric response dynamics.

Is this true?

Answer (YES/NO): YES